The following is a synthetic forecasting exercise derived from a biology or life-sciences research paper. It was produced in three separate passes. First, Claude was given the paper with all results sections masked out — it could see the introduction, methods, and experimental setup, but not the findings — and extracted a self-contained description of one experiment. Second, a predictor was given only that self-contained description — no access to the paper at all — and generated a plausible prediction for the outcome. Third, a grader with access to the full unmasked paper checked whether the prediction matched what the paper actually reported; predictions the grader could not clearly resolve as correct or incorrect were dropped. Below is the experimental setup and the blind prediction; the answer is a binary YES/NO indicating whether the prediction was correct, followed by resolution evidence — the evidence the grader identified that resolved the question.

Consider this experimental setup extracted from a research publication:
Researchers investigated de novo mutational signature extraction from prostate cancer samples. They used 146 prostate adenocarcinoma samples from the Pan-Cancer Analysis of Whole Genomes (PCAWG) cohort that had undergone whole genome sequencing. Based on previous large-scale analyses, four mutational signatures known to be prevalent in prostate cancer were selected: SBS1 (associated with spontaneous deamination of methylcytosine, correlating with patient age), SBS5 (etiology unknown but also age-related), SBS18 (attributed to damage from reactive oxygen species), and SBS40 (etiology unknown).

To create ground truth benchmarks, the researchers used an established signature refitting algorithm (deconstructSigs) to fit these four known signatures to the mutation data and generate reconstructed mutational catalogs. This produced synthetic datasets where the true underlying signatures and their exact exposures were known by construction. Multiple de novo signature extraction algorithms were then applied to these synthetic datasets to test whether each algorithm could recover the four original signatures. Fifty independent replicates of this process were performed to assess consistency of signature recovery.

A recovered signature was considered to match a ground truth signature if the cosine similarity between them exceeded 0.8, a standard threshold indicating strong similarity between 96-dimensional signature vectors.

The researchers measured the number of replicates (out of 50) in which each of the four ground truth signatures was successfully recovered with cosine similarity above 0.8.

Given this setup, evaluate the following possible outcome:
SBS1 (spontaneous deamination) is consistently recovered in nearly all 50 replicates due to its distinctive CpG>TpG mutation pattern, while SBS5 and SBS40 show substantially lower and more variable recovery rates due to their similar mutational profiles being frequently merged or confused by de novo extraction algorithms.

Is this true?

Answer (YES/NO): NO